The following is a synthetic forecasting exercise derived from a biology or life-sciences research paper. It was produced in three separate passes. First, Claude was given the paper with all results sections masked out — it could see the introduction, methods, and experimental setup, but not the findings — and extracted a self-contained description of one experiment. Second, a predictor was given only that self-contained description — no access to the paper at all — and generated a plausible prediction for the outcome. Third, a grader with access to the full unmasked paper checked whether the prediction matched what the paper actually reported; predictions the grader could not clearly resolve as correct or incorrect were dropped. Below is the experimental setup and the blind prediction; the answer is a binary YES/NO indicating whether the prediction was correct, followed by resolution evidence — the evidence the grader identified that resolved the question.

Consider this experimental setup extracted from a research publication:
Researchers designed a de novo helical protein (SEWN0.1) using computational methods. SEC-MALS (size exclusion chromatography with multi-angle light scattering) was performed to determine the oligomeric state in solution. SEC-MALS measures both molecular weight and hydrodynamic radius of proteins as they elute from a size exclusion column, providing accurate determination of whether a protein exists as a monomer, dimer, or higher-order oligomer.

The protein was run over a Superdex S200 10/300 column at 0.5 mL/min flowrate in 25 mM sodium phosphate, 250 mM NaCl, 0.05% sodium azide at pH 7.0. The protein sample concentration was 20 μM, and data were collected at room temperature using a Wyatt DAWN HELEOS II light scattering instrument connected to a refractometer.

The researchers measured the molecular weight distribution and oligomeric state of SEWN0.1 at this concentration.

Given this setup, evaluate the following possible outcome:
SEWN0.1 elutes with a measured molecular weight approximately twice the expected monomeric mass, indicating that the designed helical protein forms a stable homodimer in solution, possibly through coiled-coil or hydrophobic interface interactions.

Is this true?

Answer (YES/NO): NO